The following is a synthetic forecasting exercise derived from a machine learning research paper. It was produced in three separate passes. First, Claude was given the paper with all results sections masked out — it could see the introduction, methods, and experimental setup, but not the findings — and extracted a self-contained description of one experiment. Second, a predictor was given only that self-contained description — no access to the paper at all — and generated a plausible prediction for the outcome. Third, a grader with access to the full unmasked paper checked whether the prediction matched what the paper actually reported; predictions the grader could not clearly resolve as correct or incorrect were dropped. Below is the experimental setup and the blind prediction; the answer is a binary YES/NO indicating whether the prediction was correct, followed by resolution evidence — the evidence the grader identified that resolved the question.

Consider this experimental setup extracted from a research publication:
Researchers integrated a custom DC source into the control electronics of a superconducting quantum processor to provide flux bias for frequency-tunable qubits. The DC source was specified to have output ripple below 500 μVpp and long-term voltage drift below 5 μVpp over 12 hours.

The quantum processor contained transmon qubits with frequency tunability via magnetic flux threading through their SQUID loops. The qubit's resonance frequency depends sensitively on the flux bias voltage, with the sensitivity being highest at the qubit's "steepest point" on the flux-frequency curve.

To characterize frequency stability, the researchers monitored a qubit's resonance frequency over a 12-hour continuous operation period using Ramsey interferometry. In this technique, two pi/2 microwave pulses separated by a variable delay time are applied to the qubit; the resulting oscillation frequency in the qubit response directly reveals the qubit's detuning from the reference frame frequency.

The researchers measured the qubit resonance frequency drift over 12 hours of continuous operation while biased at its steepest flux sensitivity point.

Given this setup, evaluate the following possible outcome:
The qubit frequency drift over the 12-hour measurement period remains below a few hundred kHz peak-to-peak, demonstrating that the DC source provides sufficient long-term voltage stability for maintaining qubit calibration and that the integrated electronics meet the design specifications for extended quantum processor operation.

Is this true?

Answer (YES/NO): YES